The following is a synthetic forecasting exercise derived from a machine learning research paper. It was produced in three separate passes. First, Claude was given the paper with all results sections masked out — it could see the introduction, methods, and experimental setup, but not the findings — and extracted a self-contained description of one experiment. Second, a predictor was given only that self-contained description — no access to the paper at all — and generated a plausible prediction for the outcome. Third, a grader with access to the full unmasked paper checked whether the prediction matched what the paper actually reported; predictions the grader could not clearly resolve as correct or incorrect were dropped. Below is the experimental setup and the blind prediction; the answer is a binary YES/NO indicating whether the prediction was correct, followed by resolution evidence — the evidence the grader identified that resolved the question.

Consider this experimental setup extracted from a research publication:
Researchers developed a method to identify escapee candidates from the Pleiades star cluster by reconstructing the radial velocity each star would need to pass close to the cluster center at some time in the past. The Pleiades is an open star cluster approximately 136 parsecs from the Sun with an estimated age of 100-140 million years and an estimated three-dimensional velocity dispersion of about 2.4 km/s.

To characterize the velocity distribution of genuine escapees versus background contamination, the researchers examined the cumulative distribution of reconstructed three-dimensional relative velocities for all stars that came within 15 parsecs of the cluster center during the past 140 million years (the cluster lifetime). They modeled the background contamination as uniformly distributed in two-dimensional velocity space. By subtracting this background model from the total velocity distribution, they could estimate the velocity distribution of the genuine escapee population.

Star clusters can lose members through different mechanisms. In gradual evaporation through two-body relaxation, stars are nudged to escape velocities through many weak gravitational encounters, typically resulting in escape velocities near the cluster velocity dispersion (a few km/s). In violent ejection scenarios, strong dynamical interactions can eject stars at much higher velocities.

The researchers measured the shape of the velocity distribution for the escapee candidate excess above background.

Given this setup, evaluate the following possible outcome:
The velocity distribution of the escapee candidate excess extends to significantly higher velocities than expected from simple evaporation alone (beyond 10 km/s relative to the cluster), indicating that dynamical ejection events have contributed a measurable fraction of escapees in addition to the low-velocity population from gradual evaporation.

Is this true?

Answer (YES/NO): NO